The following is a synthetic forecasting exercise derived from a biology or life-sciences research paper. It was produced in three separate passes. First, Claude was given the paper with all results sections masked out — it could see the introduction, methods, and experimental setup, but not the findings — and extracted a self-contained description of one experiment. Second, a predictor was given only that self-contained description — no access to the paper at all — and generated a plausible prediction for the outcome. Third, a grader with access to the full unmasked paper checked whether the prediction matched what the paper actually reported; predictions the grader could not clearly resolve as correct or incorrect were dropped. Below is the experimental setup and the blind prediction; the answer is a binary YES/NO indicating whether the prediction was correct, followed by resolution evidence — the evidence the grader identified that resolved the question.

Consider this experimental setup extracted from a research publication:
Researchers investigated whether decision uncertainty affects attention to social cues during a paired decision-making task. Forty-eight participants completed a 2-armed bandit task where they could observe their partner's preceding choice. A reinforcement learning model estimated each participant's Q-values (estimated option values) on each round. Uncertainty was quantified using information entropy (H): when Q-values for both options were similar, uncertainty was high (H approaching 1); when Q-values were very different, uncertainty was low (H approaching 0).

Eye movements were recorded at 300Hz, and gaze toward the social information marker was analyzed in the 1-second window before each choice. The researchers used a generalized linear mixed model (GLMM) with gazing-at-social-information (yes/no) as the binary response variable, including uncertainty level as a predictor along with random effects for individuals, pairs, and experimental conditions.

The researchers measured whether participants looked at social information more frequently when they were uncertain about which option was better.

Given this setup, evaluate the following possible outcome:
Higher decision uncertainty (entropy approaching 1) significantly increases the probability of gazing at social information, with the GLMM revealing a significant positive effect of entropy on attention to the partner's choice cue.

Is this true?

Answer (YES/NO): NO